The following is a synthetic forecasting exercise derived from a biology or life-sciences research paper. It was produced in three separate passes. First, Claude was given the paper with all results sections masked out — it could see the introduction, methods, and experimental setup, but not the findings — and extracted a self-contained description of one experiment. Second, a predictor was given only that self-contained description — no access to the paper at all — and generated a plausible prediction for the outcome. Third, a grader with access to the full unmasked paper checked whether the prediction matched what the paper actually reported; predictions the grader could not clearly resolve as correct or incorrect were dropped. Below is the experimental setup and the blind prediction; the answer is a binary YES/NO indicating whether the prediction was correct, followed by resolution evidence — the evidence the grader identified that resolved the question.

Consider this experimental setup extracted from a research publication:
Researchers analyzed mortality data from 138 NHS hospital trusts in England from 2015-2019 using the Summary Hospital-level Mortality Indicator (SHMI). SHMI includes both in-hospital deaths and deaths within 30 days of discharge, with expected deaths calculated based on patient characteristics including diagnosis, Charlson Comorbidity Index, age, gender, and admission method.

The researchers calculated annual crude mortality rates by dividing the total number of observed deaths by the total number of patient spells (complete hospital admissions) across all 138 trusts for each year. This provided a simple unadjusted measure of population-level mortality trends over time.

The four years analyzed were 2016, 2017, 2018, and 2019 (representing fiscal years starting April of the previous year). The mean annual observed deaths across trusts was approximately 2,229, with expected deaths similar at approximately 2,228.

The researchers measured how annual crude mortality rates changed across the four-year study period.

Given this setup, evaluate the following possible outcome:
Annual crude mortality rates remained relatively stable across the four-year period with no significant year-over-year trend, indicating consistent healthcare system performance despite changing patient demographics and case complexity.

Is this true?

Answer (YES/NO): NO